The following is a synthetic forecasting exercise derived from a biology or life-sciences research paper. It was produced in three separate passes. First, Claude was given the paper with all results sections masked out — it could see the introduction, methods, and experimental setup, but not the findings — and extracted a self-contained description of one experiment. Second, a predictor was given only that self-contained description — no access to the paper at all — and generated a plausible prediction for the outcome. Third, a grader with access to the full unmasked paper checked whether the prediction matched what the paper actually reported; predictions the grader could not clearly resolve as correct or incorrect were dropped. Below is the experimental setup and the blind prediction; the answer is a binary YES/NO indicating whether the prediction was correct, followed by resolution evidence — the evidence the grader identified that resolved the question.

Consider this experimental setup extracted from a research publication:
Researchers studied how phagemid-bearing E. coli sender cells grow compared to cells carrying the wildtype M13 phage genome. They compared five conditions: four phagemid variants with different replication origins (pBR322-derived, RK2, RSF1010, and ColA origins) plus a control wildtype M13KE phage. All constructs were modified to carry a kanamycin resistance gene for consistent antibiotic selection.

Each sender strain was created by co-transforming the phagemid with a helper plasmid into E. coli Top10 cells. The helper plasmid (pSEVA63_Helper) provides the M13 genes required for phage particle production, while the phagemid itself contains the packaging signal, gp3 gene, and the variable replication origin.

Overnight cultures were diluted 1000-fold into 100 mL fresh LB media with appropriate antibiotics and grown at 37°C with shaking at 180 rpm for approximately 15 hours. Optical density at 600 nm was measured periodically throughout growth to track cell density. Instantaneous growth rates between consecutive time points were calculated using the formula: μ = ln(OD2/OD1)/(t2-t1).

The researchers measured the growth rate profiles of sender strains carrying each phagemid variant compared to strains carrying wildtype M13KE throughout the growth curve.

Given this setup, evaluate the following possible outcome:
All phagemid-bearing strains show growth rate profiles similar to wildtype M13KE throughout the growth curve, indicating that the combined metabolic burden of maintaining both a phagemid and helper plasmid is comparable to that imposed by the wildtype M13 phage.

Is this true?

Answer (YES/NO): NO